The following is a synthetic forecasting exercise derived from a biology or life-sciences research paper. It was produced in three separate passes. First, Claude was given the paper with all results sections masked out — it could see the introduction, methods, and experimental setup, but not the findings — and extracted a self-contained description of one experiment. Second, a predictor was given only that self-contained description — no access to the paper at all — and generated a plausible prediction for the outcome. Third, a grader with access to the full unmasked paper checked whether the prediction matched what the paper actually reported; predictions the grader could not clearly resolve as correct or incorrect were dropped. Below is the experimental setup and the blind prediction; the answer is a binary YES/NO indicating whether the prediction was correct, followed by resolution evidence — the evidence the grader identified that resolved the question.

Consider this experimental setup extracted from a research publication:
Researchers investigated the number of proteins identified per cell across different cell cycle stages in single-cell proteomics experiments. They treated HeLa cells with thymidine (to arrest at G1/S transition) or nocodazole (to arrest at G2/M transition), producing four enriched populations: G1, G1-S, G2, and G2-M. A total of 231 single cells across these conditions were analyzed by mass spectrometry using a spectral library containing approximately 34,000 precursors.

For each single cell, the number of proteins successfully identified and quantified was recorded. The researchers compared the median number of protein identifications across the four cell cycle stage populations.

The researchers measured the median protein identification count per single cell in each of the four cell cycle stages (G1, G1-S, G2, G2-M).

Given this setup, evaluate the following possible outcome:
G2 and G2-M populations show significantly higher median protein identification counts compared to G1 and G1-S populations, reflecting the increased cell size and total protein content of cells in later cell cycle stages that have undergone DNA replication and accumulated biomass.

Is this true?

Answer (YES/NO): NO